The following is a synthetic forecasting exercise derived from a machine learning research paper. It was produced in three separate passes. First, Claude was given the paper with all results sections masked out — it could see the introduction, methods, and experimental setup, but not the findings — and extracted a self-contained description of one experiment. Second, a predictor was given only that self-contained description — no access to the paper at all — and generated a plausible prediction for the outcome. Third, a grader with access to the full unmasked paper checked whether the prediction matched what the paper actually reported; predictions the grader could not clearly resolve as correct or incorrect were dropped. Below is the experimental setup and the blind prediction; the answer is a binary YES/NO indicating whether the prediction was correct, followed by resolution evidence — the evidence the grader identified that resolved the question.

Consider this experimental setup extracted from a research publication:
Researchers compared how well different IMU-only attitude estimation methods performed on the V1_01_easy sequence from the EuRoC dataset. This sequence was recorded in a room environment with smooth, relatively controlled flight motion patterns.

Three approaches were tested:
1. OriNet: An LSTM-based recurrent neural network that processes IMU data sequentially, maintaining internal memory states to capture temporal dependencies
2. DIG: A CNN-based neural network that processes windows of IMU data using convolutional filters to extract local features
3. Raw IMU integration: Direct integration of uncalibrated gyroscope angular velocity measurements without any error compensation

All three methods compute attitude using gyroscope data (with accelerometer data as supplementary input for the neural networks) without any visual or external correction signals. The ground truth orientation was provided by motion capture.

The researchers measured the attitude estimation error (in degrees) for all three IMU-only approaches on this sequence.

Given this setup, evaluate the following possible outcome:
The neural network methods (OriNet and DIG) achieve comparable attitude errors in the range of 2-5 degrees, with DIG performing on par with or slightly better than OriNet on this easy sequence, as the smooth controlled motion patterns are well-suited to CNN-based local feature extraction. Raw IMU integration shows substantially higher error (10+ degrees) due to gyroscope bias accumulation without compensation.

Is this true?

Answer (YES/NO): NO